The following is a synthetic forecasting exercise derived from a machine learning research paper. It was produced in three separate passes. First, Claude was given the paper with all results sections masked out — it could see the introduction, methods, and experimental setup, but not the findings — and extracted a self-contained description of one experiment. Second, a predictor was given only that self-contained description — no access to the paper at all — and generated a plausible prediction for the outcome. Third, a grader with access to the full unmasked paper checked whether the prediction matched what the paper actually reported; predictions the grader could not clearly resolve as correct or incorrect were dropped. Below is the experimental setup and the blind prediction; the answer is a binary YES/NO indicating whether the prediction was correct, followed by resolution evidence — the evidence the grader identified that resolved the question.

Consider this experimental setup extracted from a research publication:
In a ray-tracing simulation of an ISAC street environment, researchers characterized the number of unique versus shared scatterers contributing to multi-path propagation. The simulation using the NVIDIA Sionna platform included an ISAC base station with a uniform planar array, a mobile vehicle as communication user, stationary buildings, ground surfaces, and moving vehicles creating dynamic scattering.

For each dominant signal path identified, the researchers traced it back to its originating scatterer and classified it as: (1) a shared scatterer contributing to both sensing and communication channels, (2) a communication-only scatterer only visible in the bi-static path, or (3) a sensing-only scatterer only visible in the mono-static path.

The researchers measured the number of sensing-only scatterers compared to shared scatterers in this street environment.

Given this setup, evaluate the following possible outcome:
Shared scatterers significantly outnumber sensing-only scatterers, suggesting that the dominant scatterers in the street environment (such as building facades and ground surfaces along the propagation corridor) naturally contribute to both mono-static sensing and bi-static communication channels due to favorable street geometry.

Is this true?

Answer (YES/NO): NO